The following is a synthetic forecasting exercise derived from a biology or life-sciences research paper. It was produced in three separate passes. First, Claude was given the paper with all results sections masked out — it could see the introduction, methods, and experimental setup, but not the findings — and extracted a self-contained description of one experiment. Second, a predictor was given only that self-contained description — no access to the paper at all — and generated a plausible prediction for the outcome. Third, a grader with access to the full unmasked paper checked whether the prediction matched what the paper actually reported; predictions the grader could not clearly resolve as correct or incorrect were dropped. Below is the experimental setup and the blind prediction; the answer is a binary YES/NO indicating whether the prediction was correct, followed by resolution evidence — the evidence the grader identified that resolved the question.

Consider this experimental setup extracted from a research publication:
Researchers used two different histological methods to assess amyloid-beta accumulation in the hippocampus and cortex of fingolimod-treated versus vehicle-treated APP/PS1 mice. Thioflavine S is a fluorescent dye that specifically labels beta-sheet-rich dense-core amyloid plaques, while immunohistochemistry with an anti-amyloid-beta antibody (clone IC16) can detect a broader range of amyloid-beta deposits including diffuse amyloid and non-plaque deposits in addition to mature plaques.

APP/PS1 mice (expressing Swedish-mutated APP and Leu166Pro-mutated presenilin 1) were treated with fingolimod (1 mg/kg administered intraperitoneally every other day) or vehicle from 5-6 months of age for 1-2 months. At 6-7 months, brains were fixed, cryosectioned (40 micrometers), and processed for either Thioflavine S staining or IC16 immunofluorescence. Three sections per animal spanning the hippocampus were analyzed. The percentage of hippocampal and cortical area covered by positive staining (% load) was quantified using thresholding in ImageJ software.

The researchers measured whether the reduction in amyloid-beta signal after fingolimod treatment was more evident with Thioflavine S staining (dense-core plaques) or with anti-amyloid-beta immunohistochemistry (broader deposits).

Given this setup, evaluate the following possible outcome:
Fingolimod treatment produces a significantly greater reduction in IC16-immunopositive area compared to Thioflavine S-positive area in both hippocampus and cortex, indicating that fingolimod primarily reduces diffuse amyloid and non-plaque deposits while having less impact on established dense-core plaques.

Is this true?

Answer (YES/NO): NO